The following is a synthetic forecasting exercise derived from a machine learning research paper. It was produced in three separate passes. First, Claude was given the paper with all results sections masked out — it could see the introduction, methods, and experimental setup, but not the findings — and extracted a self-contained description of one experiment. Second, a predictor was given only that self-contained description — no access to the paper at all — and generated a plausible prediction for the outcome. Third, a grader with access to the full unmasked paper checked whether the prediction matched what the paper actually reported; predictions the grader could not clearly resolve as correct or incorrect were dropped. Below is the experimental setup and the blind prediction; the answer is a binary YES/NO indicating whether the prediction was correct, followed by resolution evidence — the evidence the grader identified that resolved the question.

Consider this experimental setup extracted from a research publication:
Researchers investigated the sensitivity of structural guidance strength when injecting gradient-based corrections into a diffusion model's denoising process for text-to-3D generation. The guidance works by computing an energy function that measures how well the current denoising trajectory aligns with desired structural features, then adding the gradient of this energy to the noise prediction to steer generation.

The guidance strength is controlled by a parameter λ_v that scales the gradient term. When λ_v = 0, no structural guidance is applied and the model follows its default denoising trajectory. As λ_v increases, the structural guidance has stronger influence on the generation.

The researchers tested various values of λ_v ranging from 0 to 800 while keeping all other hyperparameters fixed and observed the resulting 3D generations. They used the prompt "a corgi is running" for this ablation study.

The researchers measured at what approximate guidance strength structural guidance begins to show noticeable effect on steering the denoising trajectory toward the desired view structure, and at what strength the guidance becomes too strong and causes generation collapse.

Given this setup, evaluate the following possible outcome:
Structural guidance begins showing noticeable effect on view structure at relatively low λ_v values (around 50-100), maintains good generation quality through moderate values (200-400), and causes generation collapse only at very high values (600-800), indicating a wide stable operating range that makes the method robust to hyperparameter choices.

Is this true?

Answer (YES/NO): NO